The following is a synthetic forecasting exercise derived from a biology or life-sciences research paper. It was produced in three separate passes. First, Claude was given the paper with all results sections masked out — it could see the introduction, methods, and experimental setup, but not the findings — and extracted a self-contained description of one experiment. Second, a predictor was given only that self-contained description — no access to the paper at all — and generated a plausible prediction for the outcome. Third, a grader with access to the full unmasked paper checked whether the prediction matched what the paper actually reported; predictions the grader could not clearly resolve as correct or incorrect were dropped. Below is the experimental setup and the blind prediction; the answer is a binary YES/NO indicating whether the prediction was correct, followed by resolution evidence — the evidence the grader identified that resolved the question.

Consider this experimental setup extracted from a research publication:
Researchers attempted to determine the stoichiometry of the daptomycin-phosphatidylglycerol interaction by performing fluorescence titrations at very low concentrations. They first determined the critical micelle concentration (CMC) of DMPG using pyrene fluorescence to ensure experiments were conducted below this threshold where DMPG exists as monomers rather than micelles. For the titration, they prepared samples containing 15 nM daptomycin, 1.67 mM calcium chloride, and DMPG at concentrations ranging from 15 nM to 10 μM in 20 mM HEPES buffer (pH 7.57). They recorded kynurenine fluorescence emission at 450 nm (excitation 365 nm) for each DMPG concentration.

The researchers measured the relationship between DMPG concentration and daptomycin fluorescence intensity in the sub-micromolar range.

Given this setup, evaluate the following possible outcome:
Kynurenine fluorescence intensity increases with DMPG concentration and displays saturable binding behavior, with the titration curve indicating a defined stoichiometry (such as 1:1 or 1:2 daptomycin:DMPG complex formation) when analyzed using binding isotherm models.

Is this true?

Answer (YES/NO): YES